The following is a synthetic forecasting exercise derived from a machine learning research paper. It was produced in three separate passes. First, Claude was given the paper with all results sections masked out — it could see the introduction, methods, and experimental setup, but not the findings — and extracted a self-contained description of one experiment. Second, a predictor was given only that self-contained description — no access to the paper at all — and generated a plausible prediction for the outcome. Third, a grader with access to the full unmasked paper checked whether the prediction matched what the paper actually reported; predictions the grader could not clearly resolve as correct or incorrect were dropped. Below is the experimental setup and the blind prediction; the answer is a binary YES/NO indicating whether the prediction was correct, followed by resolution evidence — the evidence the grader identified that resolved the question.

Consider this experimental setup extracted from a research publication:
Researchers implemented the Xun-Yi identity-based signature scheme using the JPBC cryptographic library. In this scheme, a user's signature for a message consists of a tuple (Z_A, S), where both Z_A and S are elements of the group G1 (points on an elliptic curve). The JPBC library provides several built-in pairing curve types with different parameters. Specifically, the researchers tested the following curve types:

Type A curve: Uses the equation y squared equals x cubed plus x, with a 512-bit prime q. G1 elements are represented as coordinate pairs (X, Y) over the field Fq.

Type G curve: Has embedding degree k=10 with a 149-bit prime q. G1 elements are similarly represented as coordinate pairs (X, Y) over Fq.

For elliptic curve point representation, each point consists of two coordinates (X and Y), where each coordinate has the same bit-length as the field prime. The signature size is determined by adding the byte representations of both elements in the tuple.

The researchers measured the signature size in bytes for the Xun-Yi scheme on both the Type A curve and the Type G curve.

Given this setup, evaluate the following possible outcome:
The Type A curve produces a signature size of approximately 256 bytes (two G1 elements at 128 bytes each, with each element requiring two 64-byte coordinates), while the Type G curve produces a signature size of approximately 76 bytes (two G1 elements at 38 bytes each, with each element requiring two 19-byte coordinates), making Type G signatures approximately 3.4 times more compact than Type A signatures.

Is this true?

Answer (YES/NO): YES